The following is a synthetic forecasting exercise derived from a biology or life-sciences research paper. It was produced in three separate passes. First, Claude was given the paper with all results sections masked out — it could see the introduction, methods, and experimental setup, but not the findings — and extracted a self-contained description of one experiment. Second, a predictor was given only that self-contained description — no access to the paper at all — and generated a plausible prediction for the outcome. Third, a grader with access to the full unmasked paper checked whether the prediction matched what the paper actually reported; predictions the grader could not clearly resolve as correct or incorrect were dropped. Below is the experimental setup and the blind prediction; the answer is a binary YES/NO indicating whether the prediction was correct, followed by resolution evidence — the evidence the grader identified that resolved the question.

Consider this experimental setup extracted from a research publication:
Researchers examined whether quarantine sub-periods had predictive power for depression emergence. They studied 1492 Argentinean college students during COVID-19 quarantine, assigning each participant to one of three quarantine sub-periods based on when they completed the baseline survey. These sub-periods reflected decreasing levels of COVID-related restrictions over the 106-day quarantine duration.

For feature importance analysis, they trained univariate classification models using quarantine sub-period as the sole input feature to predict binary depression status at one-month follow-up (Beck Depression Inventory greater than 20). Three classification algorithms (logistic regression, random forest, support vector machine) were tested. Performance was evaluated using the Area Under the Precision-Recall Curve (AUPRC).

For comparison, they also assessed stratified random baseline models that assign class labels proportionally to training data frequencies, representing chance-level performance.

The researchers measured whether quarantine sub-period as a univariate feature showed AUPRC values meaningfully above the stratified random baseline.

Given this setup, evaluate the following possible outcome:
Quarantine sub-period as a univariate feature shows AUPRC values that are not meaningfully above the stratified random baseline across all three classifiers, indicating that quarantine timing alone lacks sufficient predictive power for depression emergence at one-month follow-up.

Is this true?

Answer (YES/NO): YES